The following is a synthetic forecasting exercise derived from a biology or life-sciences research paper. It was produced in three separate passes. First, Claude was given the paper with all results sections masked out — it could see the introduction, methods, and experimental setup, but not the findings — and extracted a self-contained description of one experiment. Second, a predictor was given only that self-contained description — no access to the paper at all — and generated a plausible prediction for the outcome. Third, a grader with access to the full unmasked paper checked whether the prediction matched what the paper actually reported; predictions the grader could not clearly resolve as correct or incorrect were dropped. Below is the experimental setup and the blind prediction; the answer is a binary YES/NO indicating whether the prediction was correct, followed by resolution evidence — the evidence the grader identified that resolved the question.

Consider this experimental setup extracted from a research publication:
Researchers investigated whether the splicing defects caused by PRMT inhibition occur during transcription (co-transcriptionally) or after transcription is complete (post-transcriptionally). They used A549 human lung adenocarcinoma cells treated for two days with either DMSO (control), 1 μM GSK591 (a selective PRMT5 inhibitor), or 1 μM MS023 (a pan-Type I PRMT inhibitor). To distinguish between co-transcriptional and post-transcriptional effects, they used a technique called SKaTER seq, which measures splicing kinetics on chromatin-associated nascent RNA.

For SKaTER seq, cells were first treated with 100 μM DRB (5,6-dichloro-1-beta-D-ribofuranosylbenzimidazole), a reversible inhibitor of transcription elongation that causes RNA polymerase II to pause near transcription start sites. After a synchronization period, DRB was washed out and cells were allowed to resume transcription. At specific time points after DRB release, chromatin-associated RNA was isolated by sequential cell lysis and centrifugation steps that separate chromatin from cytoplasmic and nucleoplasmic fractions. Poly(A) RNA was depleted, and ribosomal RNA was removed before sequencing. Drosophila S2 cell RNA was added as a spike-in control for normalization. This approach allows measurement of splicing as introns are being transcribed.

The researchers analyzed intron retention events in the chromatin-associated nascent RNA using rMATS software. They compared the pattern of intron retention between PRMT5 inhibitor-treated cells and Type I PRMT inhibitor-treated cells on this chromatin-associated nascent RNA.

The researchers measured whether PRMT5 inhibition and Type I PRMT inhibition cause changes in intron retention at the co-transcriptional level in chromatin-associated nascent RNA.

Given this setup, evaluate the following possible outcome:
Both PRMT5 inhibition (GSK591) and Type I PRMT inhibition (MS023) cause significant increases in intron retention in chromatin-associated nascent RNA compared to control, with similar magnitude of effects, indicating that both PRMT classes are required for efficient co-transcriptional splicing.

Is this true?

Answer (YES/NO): NO